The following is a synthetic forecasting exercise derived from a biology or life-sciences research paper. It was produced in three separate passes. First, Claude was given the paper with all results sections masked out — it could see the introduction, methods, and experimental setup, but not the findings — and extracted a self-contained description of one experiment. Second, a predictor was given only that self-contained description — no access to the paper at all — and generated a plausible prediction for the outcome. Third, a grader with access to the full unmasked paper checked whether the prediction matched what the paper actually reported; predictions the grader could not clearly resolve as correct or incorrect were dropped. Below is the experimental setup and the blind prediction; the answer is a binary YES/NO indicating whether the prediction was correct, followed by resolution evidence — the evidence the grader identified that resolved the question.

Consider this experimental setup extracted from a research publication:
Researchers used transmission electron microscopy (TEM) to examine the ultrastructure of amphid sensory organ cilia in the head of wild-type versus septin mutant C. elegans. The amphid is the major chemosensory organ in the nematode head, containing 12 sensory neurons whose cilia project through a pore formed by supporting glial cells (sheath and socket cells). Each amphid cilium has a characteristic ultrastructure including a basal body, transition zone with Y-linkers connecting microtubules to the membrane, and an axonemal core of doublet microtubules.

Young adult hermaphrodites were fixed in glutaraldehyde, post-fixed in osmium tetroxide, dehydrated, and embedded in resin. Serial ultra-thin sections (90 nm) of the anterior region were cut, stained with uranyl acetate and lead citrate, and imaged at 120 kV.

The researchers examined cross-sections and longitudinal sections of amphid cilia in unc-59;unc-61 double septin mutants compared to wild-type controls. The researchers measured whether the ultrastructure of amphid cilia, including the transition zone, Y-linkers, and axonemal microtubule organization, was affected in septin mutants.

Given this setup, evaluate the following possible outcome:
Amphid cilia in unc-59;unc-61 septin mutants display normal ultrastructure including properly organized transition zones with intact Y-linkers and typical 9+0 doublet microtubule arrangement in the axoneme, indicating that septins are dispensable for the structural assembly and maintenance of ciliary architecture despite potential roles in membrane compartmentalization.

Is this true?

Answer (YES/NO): YES